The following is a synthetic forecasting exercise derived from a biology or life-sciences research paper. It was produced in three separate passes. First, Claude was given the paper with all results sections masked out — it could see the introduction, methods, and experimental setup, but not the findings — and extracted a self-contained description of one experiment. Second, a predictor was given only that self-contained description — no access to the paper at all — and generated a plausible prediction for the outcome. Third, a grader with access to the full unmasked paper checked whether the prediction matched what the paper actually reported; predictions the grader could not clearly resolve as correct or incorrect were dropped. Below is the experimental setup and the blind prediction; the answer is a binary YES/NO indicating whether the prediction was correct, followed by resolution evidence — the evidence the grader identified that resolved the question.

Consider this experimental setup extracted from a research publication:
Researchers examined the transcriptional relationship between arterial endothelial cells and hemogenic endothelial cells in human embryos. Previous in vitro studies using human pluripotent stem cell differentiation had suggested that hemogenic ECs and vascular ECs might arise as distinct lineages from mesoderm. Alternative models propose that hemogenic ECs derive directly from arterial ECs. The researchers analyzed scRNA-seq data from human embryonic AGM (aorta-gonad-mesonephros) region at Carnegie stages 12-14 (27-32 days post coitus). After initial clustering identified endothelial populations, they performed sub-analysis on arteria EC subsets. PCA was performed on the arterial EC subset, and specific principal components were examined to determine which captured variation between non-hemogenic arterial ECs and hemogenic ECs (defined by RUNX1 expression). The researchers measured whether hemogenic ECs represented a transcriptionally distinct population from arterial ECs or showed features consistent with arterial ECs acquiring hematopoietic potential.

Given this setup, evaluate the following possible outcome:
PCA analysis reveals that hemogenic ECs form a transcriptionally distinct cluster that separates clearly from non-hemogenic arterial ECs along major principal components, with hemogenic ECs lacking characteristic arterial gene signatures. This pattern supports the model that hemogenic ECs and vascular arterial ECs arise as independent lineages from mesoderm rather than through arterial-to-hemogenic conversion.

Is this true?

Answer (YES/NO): NO